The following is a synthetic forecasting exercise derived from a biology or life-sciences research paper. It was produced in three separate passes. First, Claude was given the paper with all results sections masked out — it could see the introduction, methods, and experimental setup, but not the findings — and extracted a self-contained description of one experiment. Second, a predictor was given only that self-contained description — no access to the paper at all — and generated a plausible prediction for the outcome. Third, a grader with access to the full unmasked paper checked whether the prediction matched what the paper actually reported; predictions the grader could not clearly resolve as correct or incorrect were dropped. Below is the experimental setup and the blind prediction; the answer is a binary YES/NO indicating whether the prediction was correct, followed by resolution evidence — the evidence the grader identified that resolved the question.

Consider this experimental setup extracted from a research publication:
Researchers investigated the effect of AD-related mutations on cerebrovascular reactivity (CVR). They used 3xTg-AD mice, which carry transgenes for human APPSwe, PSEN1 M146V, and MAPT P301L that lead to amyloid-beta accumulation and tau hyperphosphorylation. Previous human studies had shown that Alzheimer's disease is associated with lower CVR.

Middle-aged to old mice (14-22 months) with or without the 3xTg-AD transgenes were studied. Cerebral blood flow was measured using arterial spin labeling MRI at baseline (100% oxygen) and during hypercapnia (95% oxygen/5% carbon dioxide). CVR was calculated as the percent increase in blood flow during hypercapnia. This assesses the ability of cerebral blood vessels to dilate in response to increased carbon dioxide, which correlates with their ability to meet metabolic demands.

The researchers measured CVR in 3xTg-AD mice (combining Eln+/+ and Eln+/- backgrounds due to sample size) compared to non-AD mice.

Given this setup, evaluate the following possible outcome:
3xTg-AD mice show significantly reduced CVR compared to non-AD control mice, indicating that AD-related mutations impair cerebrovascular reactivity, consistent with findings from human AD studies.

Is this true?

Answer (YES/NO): NO